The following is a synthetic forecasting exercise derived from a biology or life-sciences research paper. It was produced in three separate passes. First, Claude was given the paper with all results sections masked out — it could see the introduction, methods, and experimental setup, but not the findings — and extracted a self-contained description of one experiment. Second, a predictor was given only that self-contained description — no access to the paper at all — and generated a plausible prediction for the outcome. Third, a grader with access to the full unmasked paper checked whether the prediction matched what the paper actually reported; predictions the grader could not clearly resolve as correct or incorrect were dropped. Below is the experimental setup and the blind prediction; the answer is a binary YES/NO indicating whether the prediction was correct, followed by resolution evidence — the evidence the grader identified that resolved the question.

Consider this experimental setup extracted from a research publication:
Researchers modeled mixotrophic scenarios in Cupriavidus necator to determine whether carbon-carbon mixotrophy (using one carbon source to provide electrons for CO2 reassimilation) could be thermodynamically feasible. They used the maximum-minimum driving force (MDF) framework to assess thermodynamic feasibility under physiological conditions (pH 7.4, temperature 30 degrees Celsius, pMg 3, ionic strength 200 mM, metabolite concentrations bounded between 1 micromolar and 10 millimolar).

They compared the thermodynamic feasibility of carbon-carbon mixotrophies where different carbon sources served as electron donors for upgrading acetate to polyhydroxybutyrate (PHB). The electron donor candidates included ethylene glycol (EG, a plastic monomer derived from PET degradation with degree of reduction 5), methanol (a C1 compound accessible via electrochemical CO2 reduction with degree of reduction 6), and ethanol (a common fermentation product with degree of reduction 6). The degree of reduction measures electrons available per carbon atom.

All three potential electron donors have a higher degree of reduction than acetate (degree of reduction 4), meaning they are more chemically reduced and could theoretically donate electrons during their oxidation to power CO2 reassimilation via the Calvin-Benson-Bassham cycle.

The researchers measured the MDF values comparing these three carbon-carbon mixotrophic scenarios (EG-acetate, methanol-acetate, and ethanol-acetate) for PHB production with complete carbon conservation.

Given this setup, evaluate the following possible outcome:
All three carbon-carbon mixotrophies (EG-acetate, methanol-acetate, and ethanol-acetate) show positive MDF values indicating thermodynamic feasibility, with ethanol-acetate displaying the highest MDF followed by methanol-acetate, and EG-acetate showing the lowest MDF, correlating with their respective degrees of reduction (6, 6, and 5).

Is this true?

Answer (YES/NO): NO